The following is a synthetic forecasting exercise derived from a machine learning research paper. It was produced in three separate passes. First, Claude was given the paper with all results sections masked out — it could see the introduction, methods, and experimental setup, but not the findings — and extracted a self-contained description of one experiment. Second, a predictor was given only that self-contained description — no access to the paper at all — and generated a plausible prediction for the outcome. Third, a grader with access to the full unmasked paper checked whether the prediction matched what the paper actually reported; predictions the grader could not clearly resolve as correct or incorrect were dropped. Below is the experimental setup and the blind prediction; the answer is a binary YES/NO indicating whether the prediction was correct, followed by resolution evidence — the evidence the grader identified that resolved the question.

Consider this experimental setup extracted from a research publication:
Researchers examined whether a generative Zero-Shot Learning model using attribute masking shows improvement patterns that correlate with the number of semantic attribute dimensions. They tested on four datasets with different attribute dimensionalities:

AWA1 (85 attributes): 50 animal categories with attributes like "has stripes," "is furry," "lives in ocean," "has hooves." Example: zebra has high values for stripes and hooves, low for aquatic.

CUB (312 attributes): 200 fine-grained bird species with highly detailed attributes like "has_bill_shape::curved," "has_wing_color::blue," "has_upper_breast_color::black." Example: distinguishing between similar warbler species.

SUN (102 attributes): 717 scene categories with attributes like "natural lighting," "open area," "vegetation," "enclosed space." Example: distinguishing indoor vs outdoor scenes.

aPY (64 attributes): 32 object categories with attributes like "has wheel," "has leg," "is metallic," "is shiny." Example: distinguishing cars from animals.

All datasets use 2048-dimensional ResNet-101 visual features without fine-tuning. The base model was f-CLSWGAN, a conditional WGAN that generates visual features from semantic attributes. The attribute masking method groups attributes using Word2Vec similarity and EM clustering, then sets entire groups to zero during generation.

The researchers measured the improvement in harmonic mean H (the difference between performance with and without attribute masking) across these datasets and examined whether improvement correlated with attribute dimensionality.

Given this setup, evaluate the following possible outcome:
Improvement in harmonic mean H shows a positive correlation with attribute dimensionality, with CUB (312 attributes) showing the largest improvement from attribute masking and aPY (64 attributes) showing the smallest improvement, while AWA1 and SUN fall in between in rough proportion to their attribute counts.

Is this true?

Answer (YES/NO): NO